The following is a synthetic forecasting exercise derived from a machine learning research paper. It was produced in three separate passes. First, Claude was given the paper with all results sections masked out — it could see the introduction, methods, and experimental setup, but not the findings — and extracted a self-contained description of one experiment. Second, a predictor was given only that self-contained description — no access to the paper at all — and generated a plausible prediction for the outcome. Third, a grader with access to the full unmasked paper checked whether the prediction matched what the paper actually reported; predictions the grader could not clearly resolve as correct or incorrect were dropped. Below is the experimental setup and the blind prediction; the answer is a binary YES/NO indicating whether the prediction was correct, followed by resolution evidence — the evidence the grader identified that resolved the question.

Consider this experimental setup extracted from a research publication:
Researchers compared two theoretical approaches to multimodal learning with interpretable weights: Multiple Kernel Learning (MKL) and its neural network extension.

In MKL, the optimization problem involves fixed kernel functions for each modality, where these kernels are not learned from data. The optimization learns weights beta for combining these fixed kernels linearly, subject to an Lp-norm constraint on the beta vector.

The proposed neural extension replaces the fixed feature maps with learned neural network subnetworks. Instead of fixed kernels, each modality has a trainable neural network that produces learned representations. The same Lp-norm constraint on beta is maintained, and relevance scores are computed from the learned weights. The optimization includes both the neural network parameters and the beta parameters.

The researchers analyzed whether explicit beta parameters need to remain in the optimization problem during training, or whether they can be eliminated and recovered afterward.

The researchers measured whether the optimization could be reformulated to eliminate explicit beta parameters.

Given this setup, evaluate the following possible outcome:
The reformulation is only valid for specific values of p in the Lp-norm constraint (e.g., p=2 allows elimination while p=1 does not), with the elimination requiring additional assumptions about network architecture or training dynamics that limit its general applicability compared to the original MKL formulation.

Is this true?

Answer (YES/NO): NO